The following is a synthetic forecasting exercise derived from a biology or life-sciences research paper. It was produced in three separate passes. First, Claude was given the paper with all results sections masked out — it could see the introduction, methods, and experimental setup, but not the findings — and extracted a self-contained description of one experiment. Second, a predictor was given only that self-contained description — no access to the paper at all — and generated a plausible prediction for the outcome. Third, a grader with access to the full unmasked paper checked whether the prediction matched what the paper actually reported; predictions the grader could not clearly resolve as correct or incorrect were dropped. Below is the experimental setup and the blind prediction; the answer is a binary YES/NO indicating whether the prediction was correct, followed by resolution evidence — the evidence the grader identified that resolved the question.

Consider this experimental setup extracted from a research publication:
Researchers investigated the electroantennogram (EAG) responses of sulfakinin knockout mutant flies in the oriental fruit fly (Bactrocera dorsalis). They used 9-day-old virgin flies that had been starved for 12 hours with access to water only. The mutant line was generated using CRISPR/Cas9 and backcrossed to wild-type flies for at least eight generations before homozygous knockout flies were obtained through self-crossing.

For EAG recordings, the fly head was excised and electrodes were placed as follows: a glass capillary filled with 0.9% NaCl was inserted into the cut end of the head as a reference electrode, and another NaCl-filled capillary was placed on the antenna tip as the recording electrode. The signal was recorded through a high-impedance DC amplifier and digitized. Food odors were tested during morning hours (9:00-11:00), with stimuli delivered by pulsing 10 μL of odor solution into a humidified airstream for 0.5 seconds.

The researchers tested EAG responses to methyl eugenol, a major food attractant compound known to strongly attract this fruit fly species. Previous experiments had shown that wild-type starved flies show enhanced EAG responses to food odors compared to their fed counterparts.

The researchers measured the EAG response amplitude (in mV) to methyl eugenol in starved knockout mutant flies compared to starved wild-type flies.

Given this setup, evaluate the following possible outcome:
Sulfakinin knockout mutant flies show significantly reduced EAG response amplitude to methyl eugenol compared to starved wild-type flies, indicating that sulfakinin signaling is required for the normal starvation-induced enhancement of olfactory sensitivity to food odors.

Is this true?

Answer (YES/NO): YES